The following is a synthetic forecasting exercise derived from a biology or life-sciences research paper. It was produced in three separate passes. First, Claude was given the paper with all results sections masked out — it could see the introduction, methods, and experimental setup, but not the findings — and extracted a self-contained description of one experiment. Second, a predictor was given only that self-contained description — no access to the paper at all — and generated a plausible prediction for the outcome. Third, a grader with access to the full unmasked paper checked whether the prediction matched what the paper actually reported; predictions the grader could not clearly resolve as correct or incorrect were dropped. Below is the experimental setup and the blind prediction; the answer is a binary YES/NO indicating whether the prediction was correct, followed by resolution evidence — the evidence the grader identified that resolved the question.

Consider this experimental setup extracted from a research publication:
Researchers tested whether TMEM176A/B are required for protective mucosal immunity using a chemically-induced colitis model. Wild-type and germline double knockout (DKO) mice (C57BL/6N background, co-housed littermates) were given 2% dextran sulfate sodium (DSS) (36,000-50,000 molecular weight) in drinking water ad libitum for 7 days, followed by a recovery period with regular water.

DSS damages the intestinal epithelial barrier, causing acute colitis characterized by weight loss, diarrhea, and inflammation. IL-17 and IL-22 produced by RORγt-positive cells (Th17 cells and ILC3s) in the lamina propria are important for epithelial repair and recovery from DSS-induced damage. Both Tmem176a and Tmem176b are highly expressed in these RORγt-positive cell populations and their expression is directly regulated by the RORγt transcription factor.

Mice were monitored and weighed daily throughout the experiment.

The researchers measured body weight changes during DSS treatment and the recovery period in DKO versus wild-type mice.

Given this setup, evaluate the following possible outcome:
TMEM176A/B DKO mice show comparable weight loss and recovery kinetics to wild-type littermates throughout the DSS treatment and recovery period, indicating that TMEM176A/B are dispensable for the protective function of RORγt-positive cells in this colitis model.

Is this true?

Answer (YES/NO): YES